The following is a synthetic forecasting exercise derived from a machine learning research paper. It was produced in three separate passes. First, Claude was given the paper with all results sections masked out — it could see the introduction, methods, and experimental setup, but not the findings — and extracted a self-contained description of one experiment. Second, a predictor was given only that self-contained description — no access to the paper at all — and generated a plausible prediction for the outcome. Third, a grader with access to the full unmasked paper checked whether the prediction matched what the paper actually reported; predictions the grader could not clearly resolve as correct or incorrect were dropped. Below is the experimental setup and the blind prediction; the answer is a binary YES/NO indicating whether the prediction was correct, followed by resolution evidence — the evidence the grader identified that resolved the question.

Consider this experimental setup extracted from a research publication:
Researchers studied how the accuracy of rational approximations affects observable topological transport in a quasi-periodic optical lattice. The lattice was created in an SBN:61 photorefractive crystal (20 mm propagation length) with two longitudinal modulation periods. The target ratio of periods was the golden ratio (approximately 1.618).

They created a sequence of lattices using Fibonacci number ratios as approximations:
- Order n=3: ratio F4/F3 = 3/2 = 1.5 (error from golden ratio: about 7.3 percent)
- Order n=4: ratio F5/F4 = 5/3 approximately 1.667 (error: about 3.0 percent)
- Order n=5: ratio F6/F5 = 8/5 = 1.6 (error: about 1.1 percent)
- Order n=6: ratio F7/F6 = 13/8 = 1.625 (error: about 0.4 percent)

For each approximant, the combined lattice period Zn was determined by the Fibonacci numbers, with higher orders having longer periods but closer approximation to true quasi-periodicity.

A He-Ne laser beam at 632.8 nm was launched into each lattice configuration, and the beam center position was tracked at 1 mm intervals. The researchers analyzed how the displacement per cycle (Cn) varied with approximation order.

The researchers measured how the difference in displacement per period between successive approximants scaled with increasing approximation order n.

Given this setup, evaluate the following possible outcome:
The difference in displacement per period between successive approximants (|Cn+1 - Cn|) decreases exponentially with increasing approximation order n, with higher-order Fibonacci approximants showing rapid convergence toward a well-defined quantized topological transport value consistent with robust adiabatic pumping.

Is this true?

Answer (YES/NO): NO